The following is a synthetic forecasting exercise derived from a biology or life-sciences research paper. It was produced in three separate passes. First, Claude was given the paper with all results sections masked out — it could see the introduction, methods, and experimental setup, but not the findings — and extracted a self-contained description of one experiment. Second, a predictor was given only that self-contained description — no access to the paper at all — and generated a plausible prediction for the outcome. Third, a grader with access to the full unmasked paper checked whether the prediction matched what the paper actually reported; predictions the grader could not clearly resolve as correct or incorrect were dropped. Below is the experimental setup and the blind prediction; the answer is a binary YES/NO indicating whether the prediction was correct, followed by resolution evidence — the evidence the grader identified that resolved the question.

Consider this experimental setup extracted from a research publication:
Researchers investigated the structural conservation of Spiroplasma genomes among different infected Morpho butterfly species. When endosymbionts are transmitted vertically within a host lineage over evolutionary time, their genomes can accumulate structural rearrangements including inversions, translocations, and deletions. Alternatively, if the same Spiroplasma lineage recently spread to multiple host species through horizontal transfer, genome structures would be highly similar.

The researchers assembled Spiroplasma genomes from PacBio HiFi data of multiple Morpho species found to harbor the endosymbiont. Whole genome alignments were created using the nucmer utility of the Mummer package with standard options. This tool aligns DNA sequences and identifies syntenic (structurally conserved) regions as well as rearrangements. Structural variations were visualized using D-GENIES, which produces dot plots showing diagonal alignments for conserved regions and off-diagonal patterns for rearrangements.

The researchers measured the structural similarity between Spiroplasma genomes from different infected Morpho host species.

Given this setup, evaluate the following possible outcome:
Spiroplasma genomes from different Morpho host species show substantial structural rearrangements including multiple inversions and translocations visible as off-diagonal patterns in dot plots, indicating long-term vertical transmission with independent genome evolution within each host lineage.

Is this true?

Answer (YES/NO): YES